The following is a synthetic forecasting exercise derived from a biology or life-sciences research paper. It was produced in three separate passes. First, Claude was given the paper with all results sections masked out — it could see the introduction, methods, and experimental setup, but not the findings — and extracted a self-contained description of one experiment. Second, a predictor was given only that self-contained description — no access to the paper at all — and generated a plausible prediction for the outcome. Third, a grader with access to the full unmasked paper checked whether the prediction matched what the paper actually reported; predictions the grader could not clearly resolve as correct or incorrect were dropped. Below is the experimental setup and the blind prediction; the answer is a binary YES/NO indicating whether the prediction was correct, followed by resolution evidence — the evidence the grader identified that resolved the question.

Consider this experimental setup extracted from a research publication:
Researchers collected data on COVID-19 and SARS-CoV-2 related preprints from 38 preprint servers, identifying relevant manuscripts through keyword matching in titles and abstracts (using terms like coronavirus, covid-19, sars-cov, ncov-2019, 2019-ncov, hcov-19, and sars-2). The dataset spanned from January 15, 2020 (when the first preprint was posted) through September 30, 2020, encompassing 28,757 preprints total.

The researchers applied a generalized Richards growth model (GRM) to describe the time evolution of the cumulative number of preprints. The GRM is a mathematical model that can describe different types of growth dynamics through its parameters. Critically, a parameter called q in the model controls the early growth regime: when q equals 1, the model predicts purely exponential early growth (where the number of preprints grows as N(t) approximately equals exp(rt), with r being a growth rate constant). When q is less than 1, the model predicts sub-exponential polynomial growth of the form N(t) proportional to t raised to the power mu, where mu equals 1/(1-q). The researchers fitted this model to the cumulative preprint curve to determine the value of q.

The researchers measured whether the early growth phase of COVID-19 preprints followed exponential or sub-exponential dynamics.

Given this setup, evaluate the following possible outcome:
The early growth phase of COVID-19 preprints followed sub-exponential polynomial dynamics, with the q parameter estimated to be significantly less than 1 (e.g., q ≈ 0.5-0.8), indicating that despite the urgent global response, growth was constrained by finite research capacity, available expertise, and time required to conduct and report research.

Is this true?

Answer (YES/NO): YES